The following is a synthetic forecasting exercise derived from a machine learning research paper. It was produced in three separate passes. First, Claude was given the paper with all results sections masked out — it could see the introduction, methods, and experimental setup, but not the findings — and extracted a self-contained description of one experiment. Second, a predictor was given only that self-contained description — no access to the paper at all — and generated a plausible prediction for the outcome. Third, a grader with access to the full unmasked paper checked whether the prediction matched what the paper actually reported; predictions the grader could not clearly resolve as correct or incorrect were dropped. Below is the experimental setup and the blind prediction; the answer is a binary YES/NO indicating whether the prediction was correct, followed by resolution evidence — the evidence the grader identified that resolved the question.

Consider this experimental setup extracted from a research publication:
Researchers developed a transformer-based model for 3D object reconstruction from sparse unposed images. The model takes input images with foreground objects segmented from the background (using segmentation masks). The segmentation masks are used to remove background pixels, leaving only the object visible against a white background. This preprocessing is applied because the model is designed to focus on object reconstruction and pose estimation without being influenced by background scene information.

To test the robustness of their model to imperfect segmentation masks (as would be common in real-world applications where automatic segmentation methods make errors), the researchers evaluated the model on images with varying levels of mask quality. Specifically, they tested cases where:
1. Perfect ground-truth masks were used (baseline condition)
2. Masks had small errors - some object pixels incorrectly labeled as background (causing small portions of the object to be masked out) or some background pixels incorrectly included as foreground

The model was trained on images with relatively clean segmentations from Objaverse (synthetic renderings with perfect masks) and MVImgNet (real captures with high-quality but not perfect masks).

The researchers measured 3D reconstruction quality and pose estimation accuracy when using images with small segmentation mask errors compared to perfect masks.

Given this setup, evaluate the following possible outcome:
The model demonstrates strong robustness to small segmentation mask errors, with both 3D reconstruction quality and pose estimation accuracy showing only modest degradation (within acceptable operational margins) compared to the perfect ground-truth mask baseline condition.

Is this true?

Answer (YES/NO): YES